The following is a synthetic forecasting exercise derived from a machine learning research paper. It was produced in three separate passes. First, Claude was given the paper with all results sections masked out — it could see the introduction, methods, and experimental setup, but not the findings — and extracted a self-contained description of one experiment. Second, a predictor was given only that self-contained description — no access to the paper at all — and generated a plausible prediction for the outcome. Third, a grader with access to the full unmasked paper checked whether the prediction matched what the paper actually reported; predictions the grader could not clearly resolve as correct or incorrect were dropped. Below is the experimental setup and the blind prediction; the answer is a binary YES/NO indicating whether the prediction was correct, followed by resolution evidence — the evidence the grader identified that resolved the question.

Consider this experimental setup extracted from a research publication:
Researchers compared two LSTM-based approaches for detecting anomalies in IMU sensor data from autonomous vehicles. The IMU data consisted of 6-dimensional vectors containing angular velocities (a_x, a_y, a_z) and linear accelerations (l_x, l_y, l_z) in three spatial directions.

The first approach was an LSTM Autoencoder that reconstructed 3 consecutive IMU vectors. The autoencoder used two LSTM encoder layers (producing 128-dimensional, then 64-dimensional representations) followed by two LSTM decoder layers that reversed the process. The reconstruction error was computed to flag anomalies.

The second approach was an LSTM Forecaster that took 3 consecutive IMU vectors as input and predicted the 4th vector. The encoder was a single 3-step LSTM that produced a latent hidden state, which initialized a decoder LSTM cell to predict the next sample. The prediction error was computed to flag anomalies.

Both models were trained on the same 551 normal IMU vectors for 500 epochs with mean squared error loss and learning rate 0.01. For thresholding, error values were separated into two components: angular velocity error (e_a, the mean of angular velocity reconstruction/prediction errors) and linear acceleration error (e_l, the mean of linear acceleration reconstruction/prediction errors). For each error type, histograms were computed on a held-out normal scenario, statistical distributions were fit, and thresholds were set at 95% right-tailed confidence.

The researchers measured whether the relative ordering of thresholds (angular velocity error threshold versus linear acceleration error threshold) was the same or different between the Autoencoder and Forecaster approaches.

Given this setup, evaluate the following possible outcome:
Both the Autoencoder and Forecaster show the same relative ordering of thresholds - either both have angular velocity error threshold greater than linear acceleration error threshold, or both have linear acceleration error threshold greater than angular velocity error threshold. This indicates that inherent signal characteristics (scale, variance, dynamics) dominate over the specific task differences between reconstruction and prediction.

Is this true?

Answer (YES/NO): NO